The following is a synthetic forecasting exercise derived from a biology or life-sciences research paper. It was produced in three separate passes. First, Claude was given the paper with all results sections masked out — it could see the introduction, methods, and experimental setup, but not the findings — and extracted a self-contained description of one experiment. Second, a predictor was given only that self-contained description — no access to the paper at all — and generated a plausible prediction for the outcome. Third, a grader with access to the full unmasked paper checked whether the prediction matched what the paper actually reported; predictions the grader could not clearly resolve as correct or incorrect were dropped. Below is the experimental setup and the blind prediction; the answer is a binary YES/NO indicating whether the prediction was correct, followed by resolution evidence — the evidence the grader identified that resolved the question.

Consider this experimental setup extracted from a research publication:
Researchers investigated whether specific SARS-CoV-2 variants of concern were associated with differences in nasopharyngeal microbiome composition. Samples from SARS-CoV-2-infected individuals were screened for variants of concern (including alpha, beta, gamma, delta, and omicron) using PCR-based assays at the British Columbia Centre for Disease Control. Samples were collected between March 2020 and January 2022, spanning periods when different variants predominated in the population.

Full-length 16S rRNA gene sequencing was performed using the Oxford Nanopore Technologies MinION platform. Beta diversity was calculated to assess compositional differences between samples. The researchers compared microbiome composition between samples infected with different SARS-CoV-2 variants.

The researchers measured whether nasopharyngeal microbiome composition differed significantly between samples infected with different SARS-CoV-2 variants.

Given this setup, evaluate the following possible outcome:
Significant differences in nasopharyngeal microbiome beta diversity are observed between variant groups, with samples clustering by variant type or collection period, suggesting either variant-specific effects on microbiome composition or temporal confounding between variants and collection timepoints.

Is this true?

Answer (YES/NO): NO